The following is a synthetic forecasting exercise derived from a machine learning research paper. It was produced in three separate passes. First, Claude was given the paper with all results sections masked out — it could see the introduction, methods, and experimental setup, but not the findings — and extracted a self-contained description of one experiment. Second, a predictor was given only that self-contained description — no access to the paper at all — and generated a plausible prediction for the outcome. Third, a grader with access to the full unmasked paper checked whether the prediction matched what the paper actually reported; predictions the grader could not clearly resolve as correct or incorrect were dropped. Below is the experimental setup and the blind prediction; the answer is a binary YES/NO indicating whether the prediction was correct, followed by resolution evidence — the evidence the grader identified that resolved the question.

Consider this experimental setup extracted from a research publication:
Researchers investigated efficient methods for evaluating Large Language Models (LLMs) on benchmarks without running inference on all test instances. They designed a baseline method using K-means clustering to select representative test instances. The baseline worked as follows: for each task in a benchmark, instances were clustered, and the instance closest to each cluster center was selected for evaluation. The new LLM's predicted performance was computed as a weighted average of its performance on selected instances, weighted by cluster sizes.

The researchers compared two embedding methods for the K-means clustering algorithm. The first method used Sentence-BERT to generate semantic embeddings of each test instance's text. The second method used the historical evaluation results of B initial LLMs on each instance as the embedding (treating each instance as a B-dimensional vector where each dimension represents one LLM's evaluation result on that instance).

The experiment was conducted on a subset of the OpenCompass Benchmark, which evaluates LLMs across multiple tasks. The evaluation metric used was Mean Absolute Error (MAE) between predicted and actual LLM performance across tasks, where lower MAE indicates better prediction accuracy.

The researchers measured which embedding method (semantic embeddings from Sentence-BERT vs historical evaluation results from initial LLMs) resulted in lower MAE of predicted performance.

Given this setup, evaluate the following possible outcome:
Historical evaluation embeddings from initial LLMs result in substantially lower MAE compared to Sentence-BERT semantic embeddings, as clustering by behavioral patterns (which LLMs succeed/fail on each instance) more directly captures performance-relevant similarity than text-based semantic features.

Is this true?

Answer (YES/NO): YES